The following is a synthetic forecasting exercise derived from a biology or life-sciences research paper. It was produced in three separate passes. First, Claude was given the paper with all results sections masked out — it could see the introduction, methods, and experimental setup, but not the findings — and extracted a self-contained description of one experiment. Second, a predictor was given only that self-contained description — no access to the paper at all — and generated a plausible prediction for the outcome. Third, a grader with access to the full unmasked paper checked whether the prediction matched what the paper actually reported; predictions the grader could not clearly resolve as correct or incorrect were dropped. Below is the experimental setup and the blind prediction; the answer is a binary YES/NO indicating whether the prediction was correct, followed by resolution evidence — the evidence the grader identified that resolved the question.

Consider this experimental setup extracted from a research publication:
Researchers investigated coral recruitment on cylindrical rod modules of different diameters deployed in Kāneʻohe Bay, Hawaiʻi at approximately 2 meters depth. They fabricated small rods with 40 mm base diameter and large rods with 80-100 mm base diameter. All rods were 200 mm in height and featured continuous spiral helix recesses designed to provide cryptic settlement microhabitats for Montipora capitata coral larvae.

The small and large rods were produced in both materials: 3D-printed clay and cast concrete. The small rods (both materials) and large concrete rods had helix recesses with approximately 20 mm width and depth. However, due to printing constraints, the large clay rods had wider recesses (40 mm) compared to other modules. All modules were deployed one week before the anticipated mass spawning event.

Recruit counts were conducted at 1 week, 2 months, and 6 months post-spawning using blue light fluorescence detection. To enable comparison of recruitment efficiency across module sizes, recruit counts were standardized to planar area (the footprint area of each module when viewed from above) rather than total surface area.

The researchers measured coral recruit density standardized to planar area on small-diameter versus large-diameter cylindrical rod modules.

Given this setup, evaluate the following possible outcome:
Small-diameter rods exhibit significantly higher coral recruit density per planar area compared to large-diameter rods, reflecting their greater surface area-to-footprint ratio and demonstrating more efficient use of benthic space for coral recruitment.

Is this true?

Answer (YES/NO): NO